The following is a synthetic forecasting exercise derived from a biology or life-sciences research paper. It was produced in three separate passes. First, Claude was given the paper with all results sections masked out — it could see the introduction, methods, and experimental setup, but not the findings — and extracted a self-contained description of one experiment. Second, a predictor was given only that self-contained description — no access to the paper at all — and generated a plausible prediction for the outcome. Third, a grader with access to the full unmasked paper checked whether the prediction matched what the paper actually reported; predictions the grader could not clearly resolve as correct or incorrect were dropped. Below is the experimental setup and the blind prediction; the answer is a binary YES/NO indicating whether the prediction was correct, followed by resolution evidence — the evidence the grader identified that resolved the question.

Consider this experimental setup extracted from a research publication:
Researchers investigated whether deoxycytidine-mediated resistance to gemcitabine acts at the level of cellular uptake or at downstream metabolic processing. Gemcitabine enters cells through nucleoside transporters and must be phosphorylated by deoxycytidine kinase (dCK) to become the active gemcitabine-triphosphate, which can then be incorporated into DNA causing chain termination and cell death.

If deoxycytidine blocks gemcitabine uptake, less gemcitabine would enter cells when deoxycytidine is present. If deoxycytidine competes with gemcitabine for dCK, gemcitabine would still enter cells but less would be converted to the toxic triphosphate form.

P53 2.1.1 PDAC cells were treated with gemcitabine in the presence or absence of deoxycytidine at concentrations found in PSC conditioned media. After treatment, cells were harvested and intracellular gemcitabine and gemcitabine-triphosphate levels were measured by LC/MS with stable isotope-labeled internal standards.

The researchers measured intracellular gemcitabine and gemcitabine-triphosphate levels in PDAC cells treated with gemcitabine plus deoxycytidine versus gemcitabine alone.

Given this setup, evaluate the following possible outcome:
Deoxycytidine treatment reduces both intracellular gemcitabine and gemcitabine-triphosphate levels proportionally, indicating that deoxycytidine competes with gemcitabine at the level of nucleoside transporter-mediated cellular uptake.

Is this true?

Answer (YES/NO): NO